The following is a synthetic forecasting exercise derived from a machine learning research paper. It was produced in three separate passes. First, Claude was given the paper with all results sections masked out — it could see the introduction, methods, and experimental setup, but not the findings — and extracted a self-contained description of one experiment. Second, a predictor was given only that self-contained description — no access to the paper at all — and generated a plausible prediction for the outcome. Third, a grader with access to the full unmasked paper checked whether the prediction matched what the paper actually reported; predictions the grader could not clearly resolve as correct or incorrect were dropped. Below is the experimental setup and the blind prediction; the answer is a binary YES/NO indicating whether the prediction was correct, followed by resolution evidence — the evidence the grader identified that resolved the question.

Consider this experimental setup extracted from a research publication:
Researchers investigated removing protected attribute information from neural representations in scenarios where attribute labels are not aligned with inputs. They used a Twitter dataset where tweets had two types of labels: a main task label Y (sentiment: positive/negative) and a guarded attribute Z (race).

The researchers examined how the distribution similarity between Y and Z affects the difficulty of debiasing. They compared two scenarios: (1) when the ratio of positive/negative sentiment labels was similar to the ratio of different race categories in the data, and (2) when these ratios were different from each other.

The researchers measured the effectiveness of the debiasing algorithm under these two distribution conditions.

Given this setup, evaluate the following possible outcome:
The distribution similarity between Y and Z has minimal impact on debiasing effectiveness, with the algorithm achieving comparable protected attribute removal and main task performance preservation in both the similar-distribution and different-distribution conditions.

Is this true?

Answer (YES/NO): NO